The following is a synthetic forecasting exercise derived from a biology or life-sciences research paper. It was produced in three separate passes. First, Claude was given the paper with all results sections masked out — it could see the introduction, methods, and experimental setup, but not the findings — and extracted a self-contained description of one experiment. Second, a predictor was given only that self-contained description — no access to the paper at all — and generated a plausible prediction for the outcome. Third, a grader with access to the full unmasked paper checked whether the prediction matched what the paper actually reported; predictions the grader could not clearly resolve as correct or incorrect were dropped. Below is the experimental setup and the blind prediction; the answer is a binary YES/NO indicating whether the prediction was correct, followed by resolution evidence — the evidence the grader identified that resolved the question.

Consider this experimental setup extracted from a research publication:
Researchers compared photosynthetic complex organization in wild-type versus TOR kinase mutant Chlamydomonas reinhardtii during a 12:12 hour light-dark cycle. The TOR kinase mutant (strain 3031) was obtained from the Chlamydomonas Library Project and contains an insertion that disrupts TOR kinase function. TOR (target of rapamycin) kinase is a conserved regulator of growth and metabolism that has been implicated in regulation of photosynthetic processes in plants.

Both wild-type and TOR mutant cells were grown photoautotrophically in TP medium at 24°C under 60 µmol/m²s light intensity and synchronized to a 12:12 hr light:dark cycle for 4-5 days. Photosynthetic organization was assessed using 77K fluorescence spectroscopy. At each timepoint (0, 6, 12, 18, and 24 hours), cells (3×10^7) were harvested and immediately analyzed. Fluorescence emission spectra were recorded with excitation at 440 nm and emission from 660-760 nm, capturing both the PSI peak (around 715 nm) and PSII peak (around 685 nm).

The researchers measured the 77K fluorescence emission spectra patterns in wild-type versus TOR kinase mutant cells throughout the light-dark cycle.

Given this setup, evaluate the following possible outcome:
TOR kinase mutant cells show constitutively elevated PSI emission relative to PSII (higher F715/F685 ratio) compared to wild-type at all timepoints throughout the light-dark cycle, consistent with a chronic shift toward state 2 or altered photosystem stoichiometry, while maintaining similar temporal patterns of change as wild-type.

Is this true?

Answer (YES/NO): NO